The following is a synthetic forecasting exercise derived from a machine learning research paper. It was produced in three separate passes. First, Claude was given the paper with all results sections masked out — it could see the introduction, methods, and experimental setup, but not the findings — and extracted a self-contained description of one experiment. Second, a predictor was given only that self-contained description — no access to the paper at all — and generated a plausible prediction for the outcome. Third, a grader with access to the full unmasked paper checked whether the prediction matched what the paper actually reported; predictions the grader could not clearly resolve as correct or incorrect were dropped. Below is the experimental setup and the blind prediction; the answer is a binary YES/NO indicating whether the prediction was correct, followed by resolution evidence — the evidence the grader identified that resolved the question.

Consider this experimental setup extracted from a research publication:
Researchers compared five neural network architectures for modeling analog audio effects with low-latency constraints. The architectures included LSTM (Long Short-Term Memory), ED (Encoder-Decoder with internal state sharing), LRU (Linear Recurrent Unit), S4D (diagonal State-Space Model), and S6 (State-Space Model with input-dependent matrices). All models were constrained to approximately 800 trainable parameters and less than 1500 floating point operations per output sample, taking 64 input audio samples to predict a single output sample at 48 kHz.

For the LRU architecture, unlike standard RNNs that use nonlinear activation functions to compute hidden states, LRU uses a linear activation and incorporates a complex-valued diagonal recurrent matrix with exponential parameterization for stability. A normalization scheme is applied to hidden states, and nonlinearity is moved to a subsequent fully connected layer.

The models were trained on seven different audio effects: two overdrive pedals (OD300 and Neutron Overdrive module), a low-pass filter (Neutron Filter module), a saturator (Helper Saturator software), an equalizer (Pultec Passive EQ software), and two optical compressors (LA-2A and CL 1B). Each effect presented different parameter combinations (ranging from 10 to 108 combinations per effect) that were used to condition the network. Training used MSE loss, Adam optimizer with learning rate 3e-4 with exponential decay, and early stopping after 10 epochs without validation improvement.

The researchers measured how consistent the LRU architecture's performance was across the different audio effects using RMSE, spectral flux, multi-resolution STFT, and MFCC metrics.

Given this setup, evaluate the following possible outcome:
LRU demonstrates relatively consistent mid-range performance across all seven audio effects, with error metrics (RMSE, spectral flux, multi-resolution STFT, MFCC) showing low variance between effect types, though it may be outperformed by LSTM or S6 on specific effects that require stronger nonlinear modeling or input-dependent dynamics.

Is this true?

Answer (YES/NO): NO